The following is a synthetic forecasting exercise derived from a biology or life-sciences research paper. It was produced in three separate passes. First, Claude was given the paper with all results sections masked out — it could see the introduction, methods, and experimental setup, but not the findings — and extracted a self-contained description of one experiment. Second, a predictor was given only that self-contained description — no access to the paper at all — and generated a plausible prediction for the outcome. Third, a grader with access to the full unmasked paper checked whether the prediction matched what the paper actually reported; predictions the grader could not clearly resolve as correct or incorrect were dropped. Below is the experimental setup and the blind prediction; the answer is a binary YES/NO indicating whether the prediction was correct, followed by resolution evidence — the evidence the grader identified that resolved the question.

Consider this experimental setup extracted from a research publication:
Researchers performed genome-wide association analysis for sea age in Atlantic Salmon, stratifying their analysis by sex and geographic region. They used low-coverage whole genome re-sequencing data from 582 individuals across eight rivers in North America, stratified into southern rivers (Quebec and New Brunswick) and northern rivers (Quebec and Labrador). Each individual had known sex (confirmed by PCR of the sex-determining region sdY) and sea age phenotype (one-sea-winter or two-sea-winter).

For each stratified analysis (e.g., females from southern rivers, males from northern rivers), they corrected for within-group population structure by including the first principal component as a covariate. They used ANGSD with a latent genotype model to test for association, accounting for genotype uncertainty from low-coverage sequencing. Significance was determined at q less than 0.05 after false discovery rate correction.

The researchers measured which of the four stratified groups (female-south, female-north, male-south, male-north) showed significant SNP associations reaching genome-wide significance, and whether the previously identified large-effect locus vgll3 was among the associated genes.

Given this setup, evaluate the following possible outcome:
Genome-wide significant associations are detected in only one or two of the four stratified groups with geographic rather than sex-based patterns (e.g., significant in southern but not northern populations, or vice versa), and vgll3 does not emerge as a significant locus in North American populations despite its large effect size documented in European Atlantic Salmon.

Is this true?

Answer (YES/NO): NO